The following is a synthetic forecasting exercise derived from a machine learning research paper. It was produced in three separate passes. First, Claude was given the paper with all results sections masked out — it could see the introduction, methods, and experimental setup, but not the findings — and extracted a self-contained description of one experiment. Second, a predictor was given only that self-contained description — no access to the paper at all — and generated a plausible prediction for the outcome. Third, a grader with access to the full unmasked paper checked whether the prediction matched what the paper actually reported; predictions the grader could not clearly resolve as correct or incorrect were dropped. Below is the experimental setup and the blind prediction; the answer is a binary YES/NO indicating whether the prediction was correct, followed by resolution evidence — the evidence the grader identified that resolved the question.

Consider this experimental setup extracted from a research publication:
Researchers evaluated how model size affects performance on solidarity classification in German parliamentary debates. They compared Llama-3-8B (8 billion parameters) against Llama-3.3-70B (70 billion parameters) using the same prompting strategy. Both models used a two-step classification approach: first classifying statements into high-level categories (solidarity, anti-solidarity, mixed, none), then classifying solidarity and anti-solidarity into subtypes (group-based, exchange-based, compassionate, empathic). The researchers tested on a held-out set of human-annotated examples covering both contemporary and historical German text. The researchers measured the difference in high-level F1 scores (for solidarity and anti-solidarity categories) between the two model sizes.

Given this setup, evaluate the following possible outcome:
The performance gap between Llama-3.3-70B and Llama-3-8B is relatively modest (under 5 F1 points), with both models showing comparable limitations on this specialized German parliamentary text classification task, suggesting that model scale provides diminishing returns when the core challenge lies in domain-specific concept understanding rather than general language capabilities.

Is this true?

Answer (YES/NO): NO